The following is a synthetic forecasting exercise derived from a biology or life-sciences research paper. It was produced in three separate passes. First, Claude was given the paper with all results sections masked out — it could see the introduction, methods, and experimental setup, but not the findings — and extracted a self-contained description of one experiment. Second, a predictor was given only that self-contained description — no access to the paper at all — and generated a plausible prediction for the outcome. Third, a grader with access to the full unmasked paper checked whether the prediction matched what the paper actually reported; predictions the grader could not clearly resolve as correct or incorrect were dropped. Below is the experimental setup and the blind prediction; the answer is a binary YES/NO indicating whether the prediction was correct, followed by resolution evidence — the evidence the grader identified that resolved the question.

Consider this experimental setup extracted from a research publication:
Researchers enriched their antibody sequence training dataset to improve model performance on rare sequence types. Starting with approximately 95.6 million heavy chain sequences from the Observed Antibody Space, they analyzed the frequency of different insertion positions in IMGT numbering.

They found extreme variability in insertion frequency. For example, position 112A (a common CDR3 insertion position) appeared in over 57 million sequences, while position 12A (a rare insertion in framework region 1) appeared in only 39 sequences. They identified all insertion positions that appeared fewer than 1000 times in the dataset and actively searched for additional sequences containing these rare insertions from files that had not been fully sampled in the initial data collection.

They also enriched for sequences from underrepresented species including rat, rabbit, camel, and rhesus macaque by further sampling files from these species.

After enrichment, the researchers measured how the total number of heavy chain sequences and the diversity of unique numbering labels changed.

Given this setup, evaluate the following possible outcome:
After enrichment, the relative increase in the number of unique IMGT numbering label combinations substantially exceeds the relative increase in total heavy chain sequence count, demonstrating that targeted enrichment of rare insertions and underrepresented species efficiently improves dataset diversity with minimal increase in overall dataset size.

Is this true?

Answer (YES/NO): YES